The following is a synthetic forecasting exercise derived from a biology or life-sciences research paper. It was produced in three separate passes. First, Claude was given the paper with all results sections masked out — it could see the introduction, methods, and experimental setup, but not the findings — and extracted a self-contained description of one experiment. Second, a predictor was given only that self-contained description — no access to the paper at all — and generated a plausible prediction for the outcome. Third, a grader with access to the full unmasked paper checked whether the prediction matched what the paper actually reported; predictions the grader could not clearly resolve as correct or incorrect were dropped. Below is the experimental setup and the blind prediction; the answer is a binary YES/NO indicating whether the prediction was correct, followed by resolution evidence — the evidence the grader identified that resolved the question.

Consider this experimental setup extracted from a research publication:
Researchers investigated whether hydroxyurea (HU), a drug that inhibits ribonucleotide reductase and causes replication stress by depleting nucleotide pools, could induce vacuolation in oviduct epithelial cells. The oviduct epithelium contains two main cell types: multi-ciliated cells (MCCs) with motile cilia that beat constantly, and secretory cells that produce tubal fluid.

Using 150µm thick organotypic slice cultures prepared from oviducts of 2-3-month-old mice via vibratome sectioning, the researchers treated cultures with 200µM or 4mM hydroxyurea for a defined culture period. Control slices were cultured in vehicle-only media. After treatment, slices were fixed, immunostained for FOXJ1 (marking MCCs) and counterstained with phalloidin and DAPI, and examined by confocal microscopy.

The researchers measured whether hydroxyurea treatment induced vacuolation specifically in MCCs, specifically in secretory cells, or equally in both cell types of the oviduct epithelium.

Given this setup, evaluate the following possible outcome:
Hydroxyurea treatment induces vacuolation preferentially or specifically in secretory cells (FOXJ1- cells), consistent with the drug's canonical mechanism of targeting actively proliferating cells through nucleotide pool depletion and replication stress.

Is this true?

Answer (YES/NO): NO